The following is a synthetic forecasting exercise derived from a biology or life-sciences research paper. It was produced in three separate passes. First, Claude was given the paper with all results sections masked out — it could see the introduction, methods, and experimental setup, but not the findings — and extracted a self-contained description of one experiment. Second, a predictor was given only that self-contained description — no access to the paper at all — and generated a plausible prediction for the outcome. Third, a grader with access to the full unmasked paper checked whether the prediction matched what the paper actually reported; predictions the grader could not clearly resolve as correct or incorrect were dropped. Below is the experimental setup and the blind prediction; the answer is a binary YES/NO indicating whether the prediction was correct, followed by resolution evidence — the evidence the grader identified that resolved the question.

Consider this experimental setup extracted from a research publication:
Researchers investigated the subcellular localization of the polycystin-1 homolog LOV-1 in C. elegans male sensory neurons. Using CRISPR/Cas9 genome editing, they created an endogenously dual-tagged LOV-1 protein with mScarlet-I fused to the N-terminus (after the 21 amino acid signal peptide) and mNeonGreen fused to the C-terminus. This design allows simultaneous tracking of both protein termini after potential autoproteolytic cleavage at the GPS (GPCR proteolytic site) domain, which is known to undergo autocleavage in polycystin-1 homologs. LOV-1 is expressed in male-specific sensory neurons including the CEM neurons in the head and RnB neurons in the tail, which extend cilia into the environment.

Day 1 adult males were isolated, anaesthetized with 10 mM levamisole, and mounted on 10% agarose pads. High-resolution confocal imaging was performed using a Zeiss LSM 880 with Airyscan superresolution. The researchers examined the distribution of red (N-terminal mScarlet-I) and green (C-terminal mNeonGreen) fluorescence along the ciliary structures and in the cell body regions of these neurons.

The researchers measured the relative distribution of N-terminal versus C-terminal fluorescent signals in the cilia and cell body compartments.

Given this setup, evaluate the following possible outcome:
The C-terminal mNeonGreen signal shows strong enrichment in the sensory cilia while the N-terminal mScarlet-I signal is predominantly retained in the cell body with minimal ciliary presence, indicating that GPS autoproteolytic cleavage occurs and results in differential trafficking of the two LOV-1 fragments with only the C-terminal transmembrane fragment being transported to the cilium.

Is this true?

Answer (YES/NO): NO